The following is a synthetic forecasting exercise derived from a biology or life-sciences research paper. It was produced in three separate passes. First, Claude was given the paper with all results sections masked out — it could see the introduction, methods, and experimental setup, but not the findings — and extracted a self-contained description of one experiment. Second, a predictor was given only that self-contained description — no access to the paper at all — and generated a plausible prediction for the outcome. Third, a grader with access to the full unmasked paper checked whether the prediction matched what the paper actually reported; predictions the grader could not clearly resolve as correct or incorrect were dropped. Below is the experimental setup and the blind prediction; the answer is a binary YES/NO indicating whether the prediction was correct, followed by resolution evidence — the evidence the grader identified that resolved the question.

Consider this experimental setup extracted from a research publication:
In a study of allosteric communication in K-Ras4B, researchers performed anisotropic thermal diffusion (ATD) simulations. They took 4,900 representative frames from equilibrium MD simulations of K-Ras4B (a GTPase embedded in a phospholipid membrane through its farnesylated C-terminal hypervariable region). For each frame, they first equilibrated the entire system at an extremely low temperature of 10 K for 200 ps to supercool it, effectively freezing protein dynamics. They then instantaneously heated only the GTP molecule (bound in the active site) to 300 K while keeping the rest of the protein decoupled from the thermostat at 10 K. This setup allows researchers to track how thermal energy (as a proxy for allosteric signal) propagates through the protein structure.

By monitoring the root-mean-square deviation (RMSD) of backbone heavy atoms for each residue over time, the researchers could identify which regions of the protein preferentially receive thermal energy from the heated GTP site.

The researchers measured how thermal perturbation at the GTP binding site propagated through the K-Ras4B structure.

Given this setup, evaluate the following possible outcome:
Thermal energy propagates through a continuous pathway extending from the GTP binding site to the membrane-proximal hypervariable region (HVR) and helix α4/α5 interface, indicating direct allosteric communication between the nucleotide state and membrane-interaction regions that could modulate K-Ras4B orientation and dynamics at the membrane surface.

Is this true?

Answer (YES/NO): NO